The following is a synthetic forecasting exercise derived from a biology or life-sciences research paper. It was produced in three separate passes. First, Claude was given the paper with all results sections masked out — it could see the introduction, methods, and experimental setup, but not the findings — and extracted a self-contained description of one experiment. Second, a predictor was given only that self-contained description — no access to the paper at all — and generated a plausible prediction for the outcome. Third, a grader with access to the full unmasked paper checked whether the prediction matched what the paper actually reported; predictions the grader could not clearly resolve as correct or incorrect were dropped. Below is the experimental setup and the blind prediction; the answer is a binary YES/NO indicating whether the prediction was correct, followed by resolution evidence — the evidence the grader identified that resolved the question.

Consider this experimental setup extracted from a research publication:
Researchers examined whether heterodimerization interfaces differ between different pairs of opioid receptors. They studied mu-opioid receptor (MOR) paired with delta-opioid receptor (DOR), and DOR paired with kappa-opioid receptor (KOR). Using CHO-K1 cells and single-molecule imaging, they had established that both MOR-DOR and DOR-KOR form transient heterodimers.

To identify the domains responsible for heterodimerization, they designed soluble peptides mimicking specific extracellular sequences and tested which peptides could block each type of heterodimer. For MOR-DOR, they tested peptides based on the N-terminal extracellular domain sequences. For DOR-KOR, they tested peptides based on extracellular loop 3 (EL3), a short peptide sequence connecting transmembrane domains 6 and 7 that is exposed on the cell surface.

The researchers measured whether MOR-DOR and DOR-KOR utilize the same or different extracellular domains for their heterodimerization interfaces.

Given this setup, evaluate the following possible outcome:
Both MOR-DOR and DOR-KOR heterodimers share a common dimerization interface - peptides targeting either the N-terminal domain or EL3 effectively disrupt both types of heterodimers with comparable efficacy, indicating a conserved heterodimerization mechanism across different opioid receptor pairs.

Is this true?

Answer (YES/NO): NO